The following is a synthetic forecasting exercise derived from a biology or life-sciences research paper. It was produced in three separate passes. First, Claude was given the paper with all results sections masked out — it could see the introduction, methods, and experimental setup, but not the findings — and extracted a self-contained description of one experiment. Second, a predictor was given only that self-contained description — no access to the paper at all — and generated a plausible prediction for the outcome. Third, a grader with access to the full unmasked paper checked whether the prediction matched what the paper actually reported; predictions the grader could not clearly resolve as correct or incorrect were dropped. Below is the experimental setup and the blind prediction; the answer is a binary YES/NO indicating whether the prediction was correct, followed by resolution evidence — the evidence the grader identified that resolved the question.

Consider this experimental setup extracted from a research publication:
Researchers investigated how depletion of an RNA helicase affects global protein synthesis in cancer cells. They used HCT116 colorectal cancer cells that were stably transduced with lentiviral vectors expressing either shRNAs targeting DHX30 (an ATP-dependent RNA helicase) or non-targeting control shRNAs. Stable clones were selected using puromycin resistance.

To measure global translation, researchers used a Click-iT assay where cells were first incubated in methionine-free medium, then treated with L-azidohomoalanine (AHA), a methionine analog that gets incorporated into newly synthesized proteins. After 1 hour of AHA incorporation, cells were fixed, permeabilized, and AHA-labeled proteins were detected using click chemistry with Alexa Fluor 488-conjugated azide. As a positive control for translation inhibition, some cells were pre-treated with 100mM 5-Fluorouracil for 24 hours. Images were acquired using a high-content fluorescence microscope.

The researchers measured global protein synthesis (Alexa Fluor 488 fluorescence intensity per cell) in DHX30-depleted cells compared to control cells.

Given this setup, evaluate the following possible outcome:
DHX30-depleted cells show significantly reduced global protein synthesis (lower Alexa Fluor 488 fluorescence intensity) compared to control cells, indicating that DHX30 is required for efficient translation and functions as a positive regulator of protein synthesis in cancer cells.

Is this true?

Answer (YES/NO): NO